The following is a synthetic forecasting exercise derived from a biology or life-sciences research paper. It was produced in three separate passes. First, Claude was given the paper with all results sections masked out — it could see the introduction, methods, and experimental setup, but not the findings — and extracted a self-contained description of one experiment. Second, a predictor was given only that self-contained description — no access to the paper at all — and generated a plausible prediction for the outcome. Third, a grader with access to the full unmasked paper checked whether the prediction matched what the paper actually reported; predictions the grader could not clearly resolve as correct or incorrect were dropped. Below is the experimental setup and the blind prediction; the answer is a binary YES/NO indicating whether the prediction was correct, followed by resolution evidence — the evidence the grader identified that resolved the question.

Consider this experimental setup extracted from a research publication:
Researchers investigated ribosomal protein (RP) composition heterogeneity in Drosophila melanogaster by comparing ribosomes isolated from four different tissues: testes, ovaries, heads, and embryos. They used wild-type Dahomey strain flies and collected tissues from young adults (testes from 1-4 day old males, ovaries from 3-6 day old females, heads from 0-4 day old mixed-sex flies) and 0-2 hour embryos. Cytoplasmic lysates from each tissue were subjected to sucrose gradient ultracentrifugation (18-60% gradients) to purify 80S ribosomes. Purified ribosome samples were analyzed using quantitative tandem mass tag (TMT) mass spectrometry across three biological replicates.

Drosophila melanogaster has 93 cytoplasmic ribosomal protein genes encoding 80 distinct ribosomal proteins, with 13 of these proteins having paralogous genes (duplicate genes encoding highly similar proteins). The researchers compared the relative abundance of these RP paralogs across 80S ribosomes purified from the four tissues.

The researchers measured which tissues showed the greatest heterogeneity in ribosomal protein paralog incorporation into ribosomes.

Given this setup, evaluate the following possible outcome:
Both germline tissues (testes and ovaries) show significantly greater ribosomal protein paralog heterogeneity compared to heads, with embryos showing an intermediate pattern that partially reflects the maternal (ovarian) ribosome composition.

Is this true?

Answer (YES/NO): NO